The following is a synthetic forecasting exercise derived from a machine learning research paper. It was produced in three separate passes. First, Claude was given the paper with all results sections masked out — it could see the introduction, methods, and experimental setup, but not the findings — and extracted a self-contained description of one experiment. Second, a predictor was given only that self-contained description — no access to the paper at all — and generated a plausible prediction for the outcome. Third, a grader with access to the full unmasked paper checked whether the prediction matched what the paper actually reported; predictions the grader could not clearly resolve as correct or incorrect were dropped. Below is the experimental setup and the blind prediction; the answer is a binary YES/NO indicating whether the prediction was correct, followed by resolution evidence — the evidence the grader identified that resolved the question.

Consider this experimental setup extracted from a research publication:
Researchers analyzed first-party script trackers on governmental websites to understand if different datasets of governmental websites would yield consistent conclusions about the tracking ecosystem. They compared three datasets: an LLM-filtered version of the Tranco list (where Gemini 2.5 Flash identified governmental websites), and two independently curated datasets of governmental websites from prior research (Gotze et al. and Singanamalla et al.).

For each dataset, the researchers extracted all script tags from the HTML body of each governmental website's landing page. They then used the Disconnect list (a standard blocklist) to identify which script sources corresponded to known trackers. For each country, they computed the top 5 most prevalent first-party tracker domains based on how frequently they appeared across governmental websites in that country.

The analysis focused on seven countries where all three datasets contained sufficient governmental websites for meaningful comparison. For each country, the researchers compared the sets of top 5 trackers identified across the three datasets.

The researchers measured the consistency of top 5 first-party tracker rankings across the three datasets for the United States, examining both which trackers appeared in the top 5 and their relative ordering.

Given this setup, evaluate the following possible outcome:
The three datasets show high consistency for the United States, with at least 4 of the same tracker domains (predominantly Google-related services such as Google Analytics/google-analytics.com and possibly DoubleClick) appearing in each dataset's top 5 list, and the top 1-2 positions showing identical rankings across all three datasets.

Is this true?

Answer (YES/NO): NO